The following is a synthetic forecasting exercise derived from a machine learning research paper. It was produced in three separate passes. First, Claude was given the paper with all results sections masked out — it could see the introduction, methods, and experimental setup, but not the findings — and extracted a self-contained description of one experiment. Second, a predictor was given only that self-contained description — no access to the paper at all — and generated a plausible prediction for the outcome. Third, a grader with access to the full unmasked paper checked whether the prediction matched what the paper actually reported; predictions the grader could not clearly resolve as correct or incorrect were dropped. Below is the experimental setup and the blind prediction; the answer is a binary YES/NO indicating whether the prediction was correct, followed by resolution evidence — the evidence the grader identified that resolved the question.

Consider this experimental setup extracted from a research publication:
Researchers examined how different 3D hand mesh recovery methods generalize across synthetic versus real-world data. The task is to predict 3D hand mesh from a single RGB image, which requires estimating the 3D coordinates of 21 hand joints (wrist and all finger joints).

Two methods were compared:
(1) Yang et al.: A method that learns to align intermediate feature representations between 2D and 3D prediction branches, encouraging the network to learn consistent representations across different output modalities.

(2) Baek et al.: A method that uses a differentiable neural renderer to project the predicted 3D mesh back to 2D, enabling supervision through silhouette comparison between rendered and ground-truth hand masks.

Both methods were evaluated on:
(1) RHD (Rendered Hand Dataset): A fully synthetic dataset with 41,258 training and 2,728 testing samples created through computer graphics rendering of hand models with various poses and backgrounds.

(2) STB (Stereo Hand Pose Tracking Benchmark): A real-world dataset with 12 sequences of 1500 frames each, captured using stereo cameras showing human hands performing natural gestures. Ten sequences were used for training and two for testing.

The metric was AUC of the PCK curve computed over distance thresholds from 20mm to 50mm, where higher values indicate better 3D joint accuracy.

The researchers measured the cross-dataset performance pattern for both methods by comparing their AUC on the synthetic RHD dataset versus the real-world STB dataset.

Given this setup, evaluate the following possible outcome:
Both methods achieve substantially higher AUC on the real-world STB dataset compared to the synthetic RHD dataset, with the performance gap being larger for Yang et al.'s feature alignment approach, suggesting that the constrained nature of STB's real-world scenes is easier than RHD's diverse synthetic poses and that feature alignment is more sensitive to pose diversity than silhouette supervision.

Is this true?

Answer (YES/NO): NO